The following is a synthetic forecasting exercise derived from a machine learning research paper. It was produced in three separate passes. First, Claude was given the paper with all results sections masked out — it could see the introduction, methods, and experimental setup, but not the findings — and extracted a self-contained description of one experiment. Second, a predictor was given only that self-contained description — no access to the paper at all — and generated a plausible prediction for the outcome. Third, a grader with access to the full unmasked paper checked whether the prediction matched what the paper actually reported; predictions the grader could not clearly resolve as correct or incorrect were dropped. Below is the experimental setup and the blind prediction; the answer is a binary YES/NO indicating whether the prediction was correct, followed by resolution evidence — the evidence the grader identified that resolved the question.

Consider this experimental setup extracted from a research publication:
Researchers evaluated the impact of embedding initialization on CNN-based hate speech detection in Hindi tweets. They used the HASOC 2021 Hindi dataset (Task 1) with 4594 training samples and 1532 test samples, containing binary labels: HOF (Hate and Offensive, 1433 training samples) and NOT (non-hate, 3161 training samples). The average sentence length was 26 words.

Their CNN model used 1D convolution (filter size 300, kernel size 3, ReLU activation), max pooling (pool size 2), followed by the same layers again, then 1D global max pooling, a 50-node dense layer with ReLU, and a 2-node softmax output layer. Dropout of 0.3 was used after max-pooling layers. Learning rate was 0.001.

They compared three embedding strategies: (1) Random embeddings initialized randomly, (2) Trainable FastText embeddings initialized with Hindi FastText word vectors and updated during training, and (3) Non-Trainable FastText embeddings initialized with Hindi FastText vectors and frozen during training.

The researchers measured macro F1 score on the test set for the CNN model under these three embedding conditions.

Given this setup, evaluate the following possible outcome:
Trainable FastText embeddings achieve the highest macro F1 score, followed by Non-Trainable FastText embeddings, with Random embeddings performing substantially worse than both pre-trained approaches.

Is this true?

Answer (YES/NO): NO